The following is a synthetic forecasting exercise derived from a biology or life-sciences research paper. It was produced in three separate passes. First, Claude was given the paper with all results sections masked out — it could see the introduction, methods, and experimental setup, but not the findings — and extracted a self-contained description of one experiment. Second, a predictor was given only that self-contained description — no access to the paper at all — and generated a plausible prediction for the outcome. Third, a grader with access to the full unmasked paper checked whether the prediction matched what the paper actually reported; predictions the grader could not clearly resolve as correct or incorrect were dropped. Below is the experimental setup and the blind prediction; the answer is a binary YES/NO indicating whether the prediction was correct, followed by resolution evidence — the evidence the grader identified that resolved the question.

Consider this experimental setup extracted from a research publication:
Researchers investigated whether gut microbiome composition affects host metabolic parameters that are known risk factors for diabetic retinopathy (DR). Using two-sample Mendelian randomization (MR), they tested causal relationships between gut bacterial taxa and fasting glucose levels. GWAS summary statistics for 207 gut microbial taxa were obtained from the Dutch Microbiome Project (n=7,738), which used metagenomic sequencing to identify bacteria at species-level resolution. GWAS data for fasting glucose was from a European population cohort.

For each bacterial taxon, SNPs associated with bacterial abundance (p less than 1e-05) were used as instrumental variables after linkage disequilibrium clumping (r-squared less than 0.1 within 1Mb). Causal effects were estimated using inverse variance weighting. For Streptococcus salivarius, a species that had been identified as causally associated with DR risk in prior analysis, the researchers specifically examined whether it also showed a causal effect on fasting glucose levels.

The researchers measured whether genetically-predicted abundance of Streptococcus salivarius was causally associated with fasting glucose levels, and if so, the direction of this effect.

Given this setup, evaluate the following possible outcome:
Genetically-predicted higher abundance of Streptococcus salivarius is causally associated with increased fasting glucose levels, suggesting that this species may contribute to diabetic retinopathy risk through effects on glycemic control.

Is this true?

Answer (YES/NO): NO